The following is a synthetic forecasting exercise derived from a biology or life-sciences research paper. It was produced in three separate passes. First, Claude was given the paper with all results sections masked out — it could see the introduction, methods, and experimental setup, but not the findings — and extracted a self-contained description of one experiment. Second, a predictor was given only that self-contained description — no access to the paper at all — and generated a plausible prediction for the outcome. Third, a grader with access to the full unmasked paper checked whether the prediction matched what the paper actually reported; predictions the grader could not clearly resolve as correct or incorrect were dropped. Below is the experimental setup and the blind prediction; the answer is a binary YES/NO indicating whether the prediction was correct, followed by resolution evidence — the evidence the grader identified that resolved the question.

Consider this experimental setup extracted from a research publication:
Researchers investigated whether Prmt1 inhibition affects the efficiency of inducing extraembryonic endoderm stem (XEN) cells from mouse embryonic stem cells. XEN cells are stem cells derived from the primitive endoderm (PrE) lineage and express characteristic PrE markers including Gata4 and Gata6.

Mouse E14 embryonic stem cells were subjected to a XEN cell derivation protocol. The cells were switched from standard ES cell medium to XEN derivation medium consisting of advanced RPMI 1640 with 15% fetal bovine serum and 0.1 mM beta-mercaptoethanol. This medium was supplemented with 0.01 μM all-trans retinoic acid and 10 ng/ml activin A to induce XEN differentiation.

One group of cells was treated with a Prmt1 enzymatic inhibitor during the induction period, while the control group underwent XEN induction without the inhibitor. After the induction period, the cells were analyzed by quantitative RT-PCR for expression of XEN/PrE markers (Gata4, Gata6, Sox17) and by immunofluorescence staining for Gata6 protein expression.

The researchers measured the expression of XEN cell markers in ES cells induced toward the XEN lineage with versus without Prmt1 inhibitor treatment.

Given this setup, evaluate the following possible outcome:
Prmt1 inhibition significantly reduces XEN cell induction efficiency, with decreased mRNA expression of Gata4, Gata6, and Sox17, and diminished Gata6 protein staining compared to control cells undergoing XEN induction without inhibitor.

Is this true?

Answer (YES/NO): NO